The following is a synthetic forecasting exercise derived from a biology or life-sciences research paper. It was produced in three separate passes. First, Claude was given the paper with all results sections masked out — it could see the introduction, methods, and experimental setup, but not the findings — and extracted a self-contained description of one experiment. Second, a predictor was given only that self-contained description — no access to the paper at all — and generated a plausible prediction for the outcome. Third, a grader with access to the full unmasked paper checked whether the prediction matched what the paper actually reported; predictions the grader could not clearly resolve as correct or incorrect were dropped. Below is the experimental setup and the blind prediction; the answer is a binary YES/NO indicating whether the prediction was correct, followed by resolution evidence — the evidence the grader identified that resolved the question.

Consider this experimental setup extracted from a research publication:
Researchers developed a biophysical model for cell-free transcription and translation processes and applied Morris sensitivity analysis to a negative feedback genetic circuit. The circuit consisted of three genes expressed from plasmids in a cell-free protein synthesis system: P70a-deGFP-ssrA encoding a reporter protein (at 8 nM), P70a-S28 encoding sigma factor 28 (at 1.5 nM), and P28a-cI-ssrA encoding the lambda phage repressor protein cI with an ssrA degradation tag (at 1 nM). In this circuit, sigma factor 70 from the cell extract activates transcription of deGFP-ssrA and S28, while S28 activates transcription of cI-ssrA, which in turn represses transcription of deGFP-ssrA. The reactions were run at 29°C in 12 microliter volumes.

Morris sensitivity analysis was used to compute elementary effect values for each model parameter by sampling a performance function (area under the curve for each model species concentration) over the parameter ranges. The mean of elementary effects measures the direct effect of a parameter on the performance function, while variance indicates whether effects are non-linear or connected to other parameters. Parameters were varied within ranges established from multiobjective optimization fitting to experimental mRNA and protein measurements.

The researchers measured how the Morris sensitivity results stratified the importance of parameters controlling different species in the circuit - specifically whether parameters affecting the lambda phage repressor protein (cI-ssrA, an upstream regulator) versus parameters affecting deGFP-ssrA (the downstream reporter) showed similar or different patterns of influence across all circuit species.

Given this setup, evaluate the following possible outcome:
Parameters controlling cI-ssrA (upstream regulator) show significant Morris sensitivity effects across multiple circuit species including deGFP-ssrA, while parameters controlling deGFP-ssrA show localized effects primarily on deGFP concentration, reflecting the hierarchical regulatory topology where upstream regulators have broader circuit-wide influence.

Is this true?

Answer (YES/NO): YES